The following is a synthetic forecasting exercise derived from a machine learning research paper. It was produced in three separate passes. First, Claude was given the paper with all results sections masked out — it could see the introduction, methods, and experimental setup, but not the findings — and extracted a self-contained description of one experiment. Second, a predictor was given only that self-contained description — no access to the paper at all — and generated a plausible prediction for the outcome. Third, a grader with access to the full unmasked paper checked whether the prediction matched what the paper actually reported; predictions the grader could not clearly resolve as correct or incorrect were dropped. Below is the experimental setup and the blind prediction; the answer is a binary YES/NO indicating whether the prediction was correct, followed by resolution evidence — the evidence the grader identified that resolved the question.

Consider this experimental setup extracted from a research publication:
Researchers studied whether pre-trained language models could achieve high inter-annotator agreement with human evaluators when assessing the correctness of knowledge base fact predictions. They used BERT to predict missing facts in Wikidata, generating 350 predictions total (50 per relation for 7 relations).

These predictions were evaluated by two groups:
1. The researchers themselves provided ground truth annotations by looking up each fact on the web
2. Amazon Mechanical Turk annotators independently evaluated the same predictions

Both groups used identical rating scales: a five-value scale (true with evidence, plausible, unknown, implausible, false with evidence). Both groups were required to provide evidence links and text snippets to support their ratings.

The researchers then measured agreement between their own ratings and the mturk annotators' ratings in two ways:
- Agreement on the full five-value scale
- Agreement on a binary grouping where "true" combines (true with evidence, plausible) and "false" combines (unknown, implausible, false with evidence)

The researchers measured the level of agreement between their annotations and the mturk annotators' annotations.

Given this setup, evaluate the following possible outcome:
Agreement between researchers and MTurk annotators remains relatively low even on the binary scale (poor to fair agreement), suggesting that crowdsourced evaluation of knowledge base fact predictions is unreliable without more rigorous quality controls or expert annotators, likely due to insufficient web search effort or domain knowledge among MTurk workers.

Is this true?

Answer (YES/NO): NO